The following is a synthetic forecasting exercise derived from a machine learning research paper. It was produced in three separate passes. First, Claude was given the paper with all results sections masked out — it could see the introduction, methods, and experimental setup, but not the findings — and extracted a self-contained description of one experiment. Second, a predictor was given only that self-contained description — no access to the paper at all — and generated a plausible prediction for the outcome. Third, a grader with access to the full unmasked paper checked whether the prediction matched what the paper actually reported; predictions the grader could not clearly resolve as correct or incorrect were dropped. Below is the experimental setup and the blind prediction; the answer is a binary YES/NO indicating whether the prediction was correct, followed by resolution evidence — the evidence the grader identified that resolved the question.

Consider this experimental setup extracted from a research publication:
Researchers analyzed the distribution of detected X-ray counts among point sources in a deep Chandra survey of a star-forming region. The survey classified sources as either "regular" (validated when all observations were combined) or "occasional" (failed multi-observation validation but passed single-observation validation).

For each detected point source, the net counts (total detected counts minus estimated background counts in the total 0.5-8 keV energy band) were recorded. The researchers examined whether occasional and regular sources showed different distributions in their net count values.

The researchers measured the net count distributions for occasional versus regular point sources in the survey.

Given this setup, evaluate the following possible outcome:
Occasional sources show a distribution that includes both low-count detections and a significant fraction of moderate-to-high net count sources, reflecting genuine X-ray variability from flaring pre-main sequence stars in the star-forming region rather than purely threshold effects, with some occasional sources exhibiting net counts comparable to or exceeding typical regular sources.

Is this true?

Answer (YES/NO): NO